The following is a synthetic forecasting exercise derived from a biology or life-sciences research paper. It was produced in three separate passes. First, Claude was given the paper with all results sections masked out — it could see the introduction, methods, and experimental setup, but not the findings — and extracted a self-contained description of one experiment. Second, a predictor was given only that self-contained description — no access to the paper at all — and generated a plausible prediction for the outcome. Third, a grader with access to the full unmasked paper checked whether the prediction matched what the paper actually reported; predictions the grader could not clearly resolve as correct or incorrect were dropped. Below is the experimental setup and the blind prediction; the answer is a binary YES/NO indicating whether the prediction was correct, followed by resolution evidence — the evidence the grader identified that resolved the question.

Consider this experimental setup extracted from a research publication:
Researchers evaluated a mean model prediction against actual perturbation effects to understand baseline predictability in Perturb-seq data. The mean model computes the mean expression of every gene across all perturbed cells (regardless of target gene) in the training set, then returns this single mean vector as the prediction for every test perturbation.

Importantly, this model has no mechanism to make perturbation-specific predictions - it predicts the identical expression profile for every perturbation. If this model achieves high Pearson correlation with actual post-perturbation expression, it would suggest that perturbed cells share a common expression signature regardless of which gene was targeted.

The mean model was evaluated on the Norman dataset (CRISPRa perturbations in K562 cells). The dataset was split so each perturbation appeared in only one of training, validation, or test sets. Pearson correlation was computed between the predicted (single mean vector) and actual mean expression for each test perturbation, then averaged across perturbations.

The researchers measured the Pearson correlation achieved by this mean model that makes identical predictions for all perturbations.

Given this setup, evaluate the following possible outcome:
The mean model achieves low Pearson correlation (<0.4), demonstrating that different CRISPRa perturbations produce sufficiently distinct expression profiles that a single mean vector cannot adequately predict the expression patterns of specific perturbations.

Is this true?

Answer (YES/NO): NO